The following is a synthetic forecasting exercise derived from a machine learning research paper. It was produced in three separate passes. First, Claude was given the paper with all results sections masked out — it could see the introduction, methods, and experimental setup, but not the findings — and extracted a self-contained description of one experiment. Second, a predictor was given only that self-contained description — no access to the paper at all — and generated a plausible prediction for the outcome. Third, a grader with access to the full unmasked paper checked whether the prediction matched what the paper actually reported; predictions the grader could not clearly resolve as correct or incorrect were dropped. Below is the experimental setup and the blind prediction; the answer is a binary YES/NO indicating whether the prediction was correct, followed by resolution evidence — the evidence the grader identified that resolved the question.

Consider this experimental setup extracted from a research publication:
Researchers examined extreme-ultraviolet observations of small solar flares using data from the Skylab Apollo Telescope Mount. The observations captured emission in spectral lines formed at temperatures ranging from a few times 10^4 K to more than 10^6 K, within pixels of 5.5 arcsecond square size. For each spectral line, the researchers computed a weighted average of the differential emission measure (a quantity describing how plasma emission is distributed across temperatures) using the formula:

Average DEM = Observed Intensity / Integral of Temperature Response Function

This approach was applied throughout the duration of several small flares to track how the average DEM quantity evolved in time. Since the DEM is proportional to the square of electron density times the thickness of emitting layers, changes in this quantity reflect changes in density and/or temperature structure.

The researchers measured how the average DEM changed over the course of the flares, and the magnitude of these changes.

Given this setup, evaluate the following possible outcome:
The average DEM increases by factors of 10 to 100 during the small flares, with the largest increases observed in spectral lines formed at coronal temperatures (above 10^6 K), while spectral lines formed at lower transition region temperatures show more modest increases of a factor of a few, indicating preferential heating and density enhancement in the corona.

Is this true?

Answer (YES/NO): NO